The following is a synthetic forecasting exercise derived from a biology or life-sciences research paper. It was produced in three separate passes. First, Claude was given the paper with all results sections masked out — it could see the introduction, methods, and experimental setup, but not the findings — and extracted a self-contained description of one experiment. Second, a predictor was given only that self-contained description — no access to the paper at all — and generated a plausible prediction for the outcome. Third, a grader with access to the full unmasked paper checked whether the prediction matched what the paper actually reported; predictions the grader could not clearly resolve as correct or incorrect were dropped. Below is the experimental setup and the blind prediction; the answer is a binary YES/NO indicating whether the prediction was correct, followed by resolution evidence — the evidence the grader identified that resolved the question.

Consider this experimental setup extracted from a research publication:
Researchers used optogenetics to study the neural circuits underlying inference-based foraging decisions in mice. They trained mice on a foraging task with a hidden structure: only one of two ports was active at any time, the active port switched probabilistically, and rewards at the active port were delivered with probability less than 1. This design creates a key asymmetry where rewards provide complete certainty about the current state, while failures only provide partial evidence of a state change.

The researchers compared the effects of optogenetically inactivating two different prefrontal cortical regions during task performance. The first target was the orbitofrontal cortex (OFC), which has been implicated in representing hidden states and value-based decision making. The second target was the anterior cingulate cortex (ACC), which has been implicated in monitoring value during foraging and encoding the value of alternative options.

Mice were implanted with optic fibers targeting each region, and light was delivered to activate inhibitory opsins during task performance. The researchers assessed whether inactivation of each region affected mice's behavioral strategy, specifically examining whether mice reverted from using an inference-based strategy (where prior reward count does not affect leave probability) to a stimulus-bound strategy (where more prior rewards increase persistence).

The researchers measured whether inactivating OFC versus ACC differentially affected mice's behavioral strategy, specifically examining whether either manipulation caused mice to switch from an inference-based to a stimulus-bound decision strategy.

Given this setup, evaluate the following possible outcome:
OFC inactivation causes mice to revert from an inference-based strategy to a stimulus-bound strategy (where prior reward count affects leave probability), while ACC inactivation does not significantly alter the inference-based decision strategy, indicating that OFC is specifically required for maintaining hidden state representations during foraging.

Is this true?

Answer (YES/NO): YES